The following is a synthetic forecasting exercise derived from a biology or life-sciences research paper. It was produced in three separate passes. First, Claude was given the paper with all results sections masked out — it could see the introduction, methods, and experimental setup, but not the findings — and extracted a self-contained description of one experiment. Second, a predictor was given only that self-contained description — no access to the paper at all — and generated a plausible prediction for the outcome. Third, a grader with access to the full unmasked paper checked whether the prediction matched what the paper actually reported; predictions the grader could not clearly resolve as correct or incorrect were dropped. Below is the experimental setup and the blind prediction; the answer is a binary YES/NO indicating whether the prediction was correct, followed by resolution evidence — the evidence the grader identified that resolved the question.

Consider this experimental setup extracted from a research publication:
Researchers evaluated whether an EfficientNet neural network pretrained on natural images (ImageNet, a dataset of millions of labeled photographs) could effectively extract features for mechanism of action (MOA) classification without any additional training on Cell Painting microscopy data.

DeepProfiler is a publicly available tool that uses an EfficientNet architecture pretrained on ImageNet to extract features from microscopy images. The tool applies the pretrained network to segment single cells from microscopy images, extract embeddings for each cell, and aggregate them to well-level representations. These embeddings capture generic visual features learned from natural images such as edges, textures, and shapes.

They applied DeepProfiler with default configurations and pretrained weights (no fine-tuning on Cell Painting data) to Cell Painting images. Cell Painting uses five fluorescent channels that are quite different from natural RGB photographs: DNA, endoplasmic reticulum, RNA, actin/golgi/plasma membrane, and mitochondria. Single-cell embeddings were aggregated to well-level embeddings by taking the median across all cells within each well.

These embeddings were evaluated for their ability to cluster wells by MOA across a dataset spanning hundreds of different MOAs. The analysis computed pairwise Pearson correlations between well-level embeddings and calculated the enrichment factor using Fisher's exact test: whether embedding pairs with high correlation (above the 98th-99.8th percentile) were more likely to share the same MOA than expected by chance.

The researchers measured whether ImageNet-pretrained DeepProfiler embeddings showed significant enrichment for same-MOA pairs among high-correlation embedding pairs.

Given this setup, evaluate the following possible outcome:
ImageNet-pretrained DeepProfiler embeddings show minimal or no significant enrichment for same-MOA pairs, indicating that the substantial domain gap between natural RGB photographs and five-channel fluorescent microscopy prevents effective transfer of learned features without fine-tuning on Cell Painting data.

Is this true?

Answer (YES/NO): NO